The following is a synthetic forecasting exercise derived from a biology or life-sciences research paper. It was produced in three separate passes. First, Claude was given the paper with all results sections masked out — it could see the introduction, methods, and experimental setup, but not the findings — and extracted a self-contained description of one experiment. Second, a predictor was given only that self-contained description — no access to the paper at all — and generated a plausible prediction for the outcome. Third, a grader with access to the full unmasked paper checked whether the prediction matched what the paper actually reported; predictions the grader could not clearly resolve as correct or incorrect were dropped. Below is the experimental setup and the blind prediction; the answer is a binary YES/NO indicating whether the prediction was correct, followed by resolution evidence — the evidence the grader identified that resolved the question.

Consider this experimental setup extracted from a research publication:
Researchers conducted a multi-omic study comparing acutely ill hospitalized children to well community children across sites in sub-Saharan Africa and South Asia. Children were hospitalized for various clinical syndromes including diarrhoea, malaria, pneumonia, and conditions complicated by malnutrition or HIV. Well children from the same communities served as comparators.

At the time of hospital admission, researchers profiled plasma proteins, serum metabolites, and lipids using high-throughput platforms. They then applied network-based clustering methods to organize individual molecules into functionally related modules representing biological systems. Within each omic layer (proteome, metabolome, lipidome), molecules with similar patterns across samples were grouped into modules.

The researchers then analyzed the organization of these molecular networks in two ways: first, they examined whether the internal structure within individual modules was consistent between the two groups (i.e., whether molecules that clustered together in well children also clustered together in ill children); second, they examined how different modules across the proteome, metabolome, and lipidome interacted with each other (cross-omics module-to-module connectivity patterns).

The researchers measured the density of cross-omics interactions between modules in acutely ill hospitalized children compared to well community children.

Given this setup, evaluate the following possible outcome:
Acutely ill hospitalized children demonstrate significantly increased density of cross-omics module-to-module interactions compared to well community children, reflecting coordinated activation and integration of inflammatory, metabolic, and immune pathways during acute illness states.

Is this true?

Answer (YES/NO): YES